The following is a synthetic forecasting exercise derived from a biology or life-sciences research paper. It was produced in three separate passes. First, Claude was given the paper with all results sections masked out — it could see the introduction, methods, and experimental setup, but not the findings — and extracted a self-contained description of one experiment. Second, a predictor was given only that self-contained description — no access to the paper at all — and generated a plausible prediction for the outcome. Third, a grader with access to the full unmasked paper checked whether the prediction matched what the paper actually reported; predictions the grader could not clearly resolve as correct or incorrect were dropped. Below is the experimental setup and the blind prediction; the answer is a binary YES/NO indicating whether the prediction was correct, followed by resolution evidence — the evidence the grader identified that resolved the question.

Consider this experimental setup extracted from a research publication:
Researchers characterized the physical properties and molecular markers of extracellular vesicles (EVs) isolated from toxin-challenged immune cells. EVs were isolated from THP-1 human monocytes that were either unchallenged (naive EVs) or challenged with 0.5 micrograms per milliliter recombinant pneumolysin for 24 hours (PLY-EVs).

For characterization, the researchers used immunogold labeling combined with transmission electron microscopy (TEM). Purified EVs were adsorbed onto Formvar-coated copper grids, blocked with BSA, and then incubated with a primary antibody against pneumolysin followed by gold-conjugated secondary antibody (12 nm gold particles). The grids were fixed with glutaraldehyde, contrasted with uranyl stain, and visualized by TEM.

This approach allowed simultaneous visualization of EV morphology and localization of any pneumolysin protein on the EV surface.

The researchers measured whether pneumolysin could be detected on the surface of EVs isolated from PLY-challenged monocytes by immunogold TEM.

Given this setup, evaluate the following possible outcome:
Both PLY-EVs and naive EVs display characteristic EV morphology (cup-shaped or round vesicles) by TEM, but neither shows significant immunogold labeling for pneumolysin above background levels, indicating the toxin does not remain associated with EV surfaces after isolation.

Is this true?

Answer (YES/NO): NO